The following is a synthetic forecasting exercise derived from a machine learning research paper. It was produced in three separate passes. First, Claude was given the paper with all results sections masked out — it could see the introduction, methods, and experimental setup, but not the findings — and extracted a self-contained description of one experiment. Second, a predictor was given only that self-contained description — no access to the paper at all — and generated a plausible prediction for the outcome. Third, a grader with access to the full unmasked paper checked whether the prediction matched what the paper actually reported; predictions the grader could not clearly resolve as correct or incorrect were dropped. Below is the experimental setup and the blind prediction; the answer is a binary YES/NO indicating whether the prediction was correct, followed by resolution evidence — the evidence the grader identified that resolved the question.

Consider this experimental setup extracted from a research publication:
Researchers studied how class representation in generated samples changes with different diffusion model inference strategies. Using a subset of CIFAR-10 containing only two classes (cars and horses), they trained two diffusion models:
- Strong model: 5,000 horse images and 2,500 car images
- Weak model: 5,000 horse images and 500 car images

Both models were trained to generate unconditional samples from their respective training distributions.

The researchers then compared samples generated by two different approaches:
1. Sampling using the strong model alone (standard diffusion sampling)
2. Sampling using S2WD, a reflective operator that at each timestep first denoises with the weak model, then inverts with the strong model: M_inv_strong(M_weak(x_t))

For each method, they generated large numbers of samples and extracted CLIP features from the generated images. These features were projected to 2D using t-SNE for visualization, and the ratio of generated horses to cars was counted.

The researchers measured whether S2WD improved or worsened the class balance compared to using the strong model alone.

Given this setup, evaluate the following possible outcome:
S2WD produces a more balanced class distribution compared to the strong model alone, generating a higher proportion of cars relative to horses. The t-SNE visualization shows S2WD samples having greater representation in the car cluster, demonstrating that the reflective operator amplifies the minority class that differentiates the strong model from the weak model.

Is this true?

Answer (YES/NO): NO